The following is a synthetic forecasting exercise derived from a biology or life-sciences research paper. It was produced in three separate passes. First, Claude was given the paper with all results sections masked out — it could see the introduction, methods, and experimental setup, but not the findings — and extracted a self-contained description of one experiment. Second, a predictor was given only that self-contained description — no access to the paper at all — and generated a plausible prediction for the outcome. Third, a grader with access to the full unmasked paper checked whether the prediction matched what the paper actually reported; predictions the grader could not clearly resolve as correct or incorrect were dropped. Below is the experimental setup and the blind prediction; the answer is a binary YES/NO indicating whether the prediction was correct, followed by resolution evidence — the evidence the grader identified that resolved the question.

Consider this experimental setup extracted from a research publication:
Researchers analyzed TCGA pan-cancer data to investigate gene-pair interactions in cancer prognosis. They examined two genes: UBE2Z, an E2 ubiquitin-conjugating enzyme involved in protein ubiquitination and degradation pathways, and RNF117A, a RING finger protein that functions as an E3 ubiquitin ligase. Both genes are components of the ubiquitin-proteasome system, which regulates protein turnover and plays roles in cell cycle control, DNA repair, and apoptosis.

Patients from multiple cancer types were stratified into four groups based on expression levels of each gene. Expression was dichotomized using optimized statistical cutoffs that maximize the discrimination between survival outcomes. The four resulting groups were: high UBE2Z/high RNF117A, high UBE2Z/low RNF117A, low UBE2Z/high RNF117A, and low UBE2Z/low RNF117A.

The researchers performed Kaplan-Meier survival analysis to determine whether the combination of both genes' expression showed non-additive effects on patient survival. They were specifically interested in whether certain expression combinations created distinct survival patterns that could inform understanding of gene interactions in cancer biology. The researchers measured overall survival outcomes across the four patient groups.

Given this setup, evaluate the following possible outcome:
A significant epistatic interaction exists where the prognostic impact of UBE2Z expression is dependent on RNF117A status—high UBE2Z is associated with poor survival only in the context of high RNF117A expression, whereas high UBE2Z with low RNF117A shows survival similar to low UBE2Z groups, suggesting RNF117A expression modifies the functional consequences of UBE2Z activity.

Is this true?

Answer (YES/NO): NO